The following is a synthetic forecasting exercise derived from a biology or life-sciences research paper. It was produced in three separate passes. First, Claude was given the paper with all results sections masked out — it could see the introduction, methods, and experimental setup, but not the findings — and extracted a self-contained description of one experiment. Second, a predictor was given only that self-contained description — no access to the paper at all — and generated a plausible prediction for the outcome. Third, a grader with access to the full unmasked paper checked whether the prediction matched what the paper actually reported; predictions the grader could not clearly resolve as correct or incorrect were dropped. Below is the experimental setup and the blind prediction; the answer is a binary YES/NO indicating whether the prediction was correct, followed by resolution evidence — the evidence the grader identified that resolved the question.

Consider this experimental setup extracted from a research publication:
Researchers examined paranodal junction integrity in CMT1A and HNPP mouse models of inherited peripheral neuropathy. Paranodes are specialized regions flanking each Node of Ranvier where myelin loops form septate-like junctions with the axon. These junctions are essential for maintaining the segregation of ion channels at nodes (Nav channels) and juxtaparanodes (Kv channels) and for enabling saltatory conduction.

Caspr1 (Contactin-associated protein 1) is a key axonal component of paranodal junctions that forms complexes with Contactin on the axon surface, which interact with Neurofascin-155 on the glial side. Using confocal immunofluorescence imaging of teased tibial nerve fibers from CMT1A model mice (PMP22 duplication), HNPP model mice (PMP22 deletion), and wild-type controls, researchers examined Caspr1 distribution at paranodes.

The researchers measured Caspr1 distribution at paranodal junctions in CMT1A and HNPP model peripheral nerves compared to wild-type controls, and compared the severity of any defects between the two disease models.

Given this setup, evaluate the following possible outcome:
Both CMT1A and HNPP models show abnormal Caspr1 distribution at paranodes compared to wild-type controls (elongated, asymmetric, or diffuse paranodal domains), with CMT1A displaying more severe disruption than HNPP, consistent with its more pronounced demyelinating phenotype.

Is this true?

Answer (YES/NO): YES